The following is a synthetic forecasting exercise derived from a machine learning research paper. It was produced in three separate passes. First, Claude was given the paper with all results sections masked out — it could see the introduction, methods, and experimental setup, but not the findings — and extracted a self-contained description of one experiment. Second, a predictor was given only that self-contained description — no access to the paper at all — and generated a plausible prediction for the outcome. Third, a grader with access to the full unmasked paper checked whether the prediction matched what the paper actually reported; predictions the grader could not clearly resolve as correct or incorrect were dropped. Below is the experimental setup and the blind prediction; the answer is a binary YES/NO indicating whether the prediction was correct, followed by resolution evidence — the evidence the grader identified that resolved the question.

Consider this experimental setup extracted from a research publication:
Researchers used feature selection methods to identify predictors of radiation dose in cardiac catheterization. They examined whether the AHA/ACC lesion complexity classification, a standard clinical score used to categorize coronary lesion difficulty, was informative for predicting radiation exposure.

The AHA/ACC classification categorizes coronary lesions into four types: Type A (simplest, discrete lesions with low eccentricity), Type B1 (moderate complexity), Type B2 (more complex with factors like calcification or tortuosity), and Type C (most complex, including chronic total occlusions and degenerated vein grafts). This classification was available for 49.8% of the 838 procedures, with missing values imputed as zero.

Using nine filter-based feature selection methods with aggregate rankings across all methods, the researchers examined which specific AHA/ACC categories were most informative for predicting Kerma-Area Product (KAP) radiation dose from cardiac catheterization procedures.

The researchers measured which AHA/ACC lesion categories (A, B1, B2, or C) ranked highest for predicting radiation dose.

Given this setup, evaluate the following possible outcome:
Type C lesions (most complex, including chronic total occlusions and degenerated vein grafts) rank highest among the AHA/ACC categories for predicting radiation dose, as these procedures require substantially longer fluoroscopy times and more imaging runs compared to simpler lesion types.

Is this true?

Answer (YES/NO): YES